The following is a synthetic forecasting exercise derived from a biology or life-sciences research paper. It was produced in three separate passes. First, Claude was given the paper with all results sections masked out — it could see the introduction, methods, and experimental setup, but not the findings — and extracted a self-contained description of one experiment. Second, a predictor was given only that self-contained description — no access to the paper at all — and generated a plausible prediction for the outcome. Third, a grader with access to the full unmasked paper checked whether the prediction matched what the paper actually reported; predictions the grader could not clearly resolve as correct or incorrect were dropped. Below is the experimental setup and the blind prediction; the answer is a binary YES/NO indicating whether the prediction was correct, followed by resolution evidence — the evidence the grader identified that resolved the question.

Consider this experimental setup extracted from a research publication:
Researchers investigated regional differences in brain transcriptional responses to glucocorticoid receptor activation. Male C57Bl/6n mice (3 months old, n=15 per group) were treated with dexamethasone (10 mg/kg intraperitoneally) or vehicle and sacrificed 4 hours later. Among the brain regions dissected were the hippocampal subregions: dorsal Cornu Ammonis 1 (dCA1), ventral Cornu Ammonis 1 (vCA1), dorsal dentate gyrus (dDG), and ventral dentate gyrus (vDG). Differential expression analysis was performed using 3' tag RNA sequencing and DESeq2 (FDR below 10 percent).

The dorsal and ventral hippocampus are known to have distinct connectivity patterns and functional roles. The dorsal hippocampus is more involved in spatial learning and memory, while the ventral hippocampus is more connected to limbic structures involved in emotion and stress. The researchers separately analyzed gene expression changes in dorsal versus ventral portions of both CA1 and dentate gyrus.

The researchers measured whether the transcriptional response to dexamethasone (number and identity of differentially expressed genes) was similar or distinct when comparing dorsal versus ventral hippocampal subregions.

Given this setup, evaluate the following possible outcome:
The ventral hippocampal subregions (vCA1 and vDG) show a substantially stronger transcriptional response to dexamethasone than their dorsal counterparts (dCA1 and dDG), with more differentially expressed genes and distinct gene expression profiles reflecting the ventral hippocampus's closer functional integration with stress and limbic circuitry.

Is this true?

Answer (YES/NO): NO